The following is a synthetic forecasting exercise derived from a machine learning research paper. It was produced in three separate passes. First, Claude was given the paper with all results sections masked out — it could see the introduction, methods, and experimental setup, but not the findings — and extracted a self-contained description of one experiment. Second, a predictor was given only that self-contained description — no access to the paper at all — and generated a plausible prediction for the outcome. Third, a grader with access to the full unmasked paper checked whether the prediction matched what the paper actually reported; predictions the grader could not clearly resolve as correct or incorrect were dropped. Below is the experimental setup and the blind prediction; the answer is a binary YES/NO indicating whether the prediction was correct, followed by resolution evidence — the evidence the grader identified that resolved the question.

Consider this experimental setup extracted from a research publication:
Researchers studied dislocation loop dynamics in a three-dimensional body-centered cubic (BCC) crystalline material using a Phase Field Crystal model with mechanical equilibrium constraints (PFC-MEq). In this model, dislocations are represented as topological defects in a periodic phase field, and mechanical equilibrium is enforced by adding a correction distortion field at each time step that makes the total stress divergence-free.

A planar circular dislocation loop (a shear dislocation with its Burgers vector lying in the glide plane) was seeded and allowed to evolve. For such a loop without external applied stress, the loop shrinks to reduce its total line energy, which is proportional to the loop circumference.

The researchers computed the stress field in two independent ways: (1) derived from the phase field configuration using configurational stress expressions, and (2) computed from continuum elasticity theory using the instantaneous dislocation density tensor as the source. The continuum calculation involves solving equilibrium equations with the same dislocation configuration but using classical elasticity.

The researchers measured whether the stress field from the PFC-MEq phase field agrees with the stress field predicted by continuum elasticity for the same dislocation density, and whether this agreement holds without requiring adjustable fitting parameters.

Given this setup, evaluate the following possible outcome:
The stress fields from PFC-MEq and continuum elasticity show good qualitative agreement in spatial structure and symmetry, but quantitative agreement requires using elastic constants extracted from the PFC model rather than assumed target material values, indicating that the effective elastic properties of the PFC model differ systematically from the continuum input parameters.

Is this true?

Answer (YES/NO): NO